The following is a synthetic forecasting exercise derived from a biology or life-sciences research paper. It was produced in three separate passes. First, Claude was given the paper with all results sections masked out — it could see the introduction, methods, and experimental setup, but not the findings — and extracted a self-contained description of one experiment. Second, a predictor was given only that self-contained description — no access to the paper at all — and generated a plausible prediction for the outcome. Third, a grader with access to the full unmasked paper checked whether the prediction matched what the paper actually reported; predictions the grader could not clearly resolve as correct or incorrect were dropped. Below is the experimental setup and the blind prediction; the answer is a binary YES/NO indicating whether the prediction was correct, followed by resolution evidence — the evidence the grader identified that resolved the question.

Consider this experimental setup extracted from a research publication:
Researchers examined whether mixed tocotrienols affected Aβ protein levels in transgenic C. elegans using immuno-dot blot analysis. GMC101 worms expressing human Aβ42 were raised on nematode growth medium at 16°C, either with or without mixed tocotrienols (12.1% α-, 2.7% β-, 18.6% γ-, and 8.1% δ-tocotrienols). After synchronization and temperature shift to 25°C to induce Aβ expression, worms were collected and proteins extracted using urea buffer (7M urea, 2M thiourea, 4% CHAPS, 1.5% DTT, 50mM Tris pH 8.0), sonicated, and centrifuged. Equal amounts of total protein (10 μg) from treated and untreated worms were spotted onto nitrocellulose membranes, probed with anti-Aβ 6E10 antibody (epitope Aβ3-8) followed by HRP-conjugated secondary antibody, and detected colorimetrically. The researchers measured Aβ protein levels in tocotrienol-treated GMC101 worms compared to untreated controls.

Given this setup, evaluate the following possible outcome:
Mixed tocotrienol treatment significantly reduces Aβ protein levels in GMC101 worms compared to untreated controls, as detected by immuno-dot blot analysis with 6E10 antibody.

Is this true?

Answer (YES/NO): NO